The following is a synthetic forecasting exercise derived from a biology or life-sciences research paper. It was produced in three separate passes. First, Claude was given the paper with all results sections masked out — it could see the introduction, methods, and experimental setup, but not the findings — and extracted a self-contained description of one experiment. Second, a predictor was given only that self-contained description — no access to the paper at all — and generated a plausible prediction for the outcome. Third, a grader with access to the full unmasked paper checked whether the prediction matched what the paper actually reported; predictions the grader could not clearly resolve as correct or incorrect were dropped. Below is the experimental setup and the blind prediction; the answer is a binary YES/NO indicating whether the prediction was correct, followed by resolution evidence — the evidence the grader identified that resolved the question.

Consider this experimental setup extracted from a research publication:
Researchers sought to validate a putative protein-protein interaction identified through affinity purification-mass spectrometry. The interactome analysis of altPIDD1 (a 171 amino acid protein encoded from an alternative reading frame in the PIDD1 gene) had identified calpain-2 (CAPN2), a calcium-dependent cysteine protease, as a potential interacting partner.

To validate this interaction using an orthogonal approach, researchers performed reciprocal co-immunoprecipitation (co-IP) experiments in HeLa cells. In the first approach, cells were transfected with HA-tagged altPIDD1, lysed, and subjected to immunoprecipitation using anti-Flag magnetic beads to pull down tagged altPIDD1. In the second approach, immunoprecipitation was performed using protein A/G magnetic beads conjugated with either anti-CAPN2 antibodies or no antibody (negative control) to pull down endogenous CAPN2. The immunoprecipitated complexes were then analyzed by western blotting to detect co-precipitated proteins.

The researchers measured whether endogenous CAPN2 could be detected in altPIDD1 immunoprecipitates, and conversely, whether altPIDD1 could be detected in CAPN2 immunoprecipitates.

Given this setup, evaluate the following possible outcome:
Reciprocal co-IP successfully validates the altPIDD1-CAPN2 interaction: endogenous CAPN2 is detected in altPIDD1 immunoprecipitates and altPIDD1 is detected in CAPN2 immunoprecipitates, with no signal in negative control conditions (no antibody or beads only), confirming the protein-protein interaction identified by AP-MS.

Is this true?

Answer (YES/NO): YES